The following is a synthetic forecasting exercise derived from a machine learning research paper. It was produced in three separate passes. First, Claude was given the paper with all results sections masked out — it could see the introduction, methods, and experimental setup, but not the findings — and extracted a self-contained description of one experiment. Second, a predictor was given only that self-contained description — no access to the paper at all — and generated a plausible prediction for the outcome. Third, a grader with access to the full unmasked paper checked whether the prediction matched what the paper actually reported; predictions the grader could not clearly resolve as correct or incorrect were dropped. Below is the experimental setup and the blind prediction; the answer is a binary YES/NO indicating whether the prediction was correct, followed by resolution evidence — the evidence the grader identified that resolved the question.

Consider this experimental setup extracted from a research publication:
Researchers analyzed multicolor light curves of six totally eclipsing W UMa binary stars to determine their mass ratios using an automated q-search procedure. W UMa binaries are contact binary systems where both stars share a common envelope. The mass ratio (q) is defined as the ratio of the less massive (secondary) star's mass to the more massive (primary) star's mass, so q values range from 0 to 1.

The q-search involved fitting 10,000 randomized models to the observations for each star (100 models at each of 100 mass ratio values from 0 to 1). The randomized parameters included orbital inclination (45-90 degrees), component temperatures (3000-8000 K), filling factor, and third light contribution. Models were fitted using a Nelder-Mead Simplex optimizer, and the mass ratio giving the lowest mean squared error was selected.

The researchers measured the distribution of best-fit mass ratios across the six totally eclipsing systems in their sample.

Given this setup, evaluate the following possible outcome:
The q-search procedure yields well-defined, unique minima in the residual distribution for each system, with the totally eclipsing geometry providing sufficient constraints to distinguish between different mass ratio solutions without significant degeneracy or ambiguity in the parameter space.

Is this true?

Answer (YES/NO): YES